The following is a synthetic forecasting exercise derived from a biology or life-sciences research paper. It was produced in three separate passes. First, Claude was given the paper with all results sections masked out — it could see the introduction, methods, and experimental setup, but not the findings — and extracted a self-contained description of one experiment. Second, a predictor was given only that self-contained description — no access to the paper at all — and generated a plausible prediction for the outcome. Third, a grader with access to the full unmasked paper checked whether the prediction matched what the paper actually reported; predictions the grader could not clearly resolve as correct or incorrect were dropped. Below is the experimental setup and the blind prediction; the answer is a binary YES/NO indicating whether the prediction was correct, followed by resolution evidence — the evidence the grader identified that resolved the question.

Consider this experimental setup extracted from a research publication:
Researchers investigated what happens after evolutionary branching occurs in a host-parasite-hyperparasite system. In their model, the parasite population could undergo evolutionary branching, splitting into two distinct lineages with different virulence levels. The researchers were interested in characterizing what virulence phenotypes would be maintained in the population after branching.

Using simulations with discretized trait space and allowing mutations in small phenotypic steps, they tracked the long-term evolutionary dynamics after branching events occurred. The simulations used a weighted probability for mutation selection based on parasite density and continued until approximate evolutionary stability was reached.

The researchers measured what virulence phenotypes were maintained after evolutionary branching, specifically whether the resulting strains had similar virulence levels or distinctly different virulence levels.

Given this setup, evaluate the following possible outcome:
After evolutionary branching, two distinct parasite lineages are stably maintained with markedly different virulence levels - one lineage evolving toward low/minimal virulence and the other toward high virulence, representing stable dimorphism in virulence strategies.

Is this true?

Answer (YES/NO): NO